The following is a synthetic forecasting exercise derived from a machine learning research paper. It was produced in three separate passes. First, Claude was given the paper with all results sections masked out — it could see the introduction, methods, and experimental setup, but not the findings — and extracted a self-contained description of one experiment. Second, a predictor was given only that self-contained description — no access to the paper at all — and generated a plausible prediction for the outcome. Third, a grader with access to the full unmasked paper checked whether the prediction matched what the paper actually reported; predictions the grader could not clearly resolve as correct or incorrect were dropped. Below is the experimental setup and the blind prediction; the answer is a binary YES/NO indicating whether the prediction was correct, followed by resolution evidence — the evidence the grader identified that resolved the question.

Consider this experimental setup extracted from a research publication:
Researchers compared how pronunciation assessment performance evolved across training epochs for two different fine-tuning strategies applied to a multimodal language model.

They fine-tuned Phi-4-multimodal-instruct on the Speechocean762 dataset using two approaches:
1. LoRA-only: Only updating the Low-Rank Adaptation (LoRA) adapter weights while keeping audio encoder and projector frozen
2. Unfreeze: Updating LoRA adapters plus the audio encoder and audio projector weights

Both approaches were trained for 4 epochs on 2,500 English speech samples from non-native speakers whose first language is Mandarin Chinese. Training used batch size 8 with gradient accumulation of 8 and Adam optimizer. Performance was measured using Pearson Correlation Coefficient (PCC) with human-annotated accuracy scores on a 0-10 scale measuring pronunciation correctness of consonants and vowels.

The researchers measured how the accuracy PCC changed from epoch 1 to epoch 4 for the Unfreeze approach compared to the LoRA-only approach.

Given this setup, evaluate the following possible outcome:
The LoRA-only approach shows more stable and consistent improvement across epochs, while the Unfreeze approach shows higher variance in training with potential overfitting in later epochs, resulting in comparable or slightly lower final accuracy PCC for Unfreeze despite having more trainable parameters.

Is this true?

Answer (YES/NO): NO